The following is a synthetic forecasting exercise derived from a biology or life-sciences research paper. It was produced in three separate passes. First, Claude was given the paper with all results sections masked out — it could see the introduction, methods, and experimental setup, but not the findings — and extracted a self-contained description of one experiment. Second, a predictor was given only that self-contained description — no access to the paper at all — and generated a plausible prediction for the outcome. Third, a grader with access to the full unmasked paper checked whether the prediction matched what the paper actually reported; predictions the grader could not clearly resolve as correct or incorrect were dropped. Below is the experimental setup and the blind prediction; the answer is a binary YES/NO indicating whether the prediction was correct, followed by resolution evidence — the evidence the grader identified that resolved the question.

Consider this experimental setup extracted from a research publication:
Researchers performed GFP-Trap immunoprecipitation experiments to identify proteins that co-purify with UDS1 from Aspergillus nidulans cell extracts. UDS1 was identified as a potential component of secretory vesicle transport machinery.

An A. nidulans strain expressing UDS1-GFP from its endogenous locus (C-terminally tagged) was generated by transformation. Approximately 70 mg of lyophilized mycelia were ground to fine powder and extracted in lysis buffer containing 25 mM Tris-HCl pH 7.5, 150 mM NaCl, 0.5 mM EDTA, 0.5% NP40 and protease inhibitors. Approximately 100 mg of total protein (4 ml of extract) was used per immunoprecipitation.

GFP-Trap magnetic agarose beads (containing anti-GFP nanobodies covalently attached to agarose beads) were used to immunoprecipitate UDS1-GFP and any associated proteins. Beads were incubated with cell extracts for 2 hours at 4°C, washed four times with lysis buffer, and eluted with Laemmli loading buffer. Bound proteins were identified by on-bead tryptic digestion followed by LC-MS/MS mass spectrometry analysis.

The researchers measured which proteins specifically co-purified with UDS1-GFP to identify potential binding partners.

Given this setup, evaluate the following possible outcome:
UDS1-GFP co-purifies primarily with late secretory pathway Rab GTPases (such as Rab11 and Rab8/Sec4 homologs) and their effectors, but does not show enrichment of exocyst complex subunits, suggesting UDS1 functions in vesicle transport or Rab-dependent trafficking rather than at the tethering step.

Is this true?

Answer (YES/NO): NO